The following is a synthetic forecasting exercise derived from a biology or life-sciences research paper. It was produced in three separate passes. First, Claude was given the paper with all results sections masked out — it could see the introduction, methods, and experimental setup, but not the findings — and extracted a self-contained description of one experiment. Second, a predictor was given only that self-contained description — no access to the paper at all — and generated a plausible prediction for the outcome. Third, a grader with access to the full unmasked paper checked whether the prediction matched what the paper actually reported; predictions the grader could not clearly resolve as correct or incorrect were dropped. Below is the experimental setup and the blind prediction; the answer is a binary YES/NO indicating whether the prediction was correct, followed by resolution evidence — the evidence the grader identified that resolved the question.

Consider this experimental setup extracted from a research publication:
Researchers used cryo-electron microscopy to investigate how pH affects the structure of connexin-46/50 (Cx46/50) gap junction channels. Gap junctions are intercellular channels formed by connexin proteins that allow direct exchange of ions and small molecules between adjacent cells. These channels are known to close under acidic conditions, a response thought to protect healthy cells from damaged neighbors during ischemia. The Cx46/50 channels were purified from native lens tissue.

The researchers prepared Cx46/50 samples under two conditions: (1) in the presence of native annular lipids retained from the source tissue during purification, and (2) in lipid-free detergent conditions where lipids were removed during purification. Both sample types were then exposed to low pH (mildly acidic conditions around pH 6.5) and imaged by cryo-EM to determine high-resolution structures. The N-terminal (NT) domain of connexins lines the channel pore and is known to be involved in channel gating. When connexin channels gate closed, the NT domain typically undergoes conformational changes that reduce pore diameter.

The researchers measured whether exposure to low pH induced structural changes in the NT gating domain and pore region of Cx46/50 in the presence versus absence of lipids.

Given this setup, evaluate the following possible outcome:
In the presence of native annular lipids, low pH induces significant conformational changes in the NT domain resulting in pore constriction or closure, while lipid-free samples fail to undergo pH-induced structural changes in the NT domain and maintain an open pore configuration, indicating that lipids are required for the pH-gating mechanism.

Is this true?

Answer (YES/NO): YES